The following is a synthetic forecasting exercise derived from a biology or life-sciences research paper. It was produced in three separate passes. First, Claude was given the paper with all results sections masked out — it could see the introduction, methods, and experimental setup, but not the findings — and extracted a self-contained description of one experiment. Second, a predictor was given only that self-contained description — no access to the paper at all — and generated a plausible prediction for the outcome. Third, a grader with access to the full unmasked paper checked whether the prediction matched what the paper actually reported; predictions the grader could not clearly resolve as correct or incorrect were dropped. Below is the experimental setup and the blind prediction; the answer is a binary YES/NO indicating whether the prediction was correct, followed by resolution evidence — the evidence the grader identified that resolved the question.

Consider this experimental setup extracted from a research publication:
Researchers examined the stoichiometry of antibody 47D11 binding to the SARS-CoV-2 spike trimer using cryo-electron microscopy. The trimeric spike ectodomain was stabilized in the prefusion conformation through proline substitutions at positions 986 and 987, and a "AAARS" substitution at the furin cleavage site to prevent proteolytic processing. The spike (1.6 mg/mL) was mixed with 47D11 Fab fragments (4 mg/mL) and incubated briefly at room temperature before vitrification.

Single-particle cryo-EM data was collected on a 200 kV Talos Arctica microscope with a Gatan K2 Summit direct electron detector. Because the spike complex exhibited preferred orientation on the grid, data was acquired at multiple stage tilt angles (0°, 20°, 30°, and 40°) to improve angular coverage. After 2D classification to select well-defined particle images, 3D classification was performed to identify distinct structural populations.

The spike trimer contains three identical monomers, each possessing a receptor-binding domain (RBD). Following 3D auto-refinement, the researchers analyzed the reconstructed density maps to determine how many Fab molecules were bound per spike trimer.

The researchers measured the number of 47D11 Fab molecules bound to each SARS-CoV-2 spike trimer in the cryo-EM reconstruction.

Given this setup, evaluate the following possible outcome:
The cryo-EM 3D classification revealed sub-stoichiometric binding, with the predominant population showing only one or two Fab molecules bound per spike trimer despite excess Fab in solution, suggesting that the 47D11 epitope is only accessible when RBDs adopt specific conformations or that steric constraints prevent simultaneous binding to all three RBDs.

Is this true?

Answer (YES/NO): YES